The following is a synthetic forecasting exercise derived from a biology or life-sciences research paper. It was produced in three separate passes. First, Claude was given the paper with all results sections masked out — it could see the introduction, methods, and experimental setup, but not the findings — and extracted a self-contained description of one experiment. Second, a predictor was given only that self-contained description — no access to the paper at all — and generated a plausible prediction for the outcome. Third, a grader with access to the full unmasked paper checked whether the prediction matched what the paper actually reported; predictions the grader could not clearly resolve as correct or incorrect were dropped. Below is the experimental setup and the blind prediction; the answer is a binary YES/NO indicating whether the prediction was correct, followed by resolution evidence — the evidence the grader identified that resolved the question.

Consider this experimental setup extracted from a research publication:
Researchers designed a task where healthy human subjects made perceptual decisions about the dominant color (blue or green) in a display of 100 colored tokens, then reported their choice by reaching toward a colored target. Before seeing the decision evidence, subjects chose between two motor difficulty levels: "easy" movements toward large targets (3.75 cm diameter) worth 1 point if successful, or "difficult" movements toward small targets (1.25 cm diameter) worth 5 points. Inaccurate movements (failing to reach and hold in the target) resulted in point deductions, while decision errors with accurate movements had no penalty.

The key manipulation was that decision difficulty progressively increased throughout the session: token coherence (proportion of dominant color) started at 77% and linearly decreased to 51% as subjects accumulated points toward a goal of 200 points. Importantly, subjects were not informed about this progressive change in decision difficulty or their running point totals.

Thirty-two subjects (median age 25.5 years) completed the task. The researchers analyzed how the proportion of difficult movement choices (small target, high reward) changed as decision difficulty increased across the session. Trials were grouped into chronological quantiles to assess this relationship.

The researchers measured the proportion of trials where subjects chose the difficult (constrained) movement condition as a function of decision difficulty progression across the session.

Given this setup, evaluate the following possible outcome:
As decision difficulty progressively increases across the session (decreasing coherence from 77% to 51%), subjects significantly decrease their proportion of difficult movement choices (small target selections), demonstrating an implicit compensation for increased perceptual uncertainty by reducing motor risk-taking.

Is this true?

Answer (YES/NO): NO